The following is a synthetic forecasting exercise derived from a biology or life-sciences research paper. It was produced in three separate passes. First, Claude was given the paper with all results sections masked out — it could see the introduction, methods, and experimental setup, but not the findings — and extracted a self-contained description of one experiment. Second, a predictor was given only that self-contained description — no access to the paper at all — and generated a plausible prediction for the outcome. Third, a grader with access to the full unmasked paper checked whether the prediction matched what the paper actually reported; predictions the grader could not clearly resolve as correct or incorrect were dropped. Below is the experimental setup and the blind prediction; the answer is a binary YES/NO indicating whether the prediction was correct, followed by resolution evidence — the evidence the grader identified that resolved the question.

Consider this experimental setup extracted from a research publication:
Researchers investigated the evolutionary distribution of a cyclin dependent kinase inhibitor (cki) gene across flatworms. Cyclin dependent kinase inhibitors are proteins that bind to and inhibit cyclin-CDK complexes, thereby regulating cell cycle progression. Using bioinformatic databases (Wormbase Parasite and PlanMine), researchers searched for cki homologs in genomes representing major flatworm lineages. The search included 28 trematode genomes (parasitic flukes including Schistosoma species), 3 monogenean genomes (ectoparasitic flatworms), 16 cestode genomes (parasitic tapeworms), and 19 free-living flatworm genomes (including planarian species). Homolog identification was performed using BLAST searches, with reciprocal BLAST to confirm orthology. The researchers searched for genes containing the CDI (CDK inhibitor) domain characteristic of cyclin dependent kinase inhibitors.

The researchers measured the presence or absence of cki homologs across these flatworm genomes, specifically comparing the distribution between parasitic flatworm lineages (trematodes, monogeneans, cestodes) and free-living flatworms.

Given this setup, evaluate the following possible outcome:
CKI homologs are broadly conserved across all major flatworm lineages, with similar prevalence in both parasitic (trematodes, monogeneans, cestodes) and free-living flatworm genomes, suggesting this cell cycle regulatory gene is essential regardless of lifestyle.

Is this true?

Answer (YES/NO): NO